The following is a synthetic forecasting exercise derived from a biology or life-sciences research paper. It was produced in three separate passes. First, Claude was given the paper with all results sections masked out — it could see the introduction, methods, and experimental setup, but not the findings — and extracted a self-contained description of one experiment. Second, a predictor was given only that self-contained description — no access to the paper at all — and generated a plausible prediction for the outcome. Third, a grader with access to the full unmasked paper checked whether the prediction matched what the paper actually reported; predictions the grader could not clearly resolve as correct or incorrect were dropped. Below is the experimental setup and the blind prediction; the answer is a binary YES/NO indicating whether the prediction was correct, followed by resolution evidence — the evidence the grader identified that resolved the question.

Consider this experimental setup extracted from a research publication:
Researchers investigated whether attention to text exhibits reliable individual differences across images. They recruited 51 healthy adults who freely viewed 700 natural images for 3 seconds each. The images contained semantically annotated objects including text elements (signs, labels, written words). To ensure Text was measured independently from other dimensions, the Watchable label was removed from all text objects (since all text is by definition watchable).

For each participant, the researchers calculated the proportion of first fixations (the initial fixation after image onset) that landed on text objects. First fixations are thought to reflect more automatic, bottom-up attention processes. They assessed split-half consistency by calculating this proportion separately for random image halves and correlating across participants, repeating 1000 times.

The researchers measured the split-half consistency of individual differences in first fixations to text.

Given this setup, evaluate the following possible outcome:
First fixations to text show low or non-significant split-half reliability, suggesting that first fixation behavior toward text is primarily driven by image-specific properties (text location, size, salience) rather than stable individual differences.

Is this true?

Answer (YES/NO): NO